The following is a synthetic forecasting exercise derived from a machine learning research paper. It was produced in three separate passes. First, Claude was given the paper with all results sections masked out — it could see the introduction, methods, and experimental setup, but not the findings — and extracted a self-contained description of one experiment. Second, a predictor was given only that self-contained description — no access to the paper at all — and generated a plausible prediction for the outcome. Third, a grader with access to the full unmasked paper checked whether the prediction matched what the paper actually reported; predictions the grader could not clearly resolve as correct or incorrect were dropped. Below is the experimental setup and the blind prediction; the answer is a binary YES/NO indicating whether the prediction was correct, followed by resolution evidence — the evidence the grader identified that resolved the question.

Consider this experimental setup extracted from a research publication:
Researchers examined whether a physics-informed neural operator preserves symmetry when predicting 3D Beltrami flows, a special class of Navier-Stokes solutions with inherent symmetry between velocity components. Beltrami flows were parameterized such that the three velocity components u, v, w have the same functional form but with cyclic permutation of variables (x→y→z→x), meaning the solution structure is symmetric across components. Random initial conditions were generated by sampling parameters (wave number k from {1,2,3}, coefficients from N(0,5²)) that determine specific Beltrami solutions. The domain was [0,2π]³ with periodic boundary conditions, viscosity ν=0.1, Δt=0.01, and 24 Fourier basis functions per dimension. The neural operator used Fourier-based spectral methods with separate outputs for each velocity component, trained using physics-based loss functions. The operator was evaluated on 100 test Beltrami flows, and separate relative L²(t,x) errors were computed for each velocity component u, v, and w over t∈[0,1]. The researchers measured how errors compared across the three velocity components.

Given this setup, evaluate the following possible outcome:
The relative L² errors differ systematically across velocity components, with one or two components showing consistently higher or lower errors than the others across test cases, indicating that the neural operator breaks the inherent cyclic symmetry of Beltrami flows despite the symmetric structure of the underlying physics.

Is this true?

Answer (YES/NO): NO